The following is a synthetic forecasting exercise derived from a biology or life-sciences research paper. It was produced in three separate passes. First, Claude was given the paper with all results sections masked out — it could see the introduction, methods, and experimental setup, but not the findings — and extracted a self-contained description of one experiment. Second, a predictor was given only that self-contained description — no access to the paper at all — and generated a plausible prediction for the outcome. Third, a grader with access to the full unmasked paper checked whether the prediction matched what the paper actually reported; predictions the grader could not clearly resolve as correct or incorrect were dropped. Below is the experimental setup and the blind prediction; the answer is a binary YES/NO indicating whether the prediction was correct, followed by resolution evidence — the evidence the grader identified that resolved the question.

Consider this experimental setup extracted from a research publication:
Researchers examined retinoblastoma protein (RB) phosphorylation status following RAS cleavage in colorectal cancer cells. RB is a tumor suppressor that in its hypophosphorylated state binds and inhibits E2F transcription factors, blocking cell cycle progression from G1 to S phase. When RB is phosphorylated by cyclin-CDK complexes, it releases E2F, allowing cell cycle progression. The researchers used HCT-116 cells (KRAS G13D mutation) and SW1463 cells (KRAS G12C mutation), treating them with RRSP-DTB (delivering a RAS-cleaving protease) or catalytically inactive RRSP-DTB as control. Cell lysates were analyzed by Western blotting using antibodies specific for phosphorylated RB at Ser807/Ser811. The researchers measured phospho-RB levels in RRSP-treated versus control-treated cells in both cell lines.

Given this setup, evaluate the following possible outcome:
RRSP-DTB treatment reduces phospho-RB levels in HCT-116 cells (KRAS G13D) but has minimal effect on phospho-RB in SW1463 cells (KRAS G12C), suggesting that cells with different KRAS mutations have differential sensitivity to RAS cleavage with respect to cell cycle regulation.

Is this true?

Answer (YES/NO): NO